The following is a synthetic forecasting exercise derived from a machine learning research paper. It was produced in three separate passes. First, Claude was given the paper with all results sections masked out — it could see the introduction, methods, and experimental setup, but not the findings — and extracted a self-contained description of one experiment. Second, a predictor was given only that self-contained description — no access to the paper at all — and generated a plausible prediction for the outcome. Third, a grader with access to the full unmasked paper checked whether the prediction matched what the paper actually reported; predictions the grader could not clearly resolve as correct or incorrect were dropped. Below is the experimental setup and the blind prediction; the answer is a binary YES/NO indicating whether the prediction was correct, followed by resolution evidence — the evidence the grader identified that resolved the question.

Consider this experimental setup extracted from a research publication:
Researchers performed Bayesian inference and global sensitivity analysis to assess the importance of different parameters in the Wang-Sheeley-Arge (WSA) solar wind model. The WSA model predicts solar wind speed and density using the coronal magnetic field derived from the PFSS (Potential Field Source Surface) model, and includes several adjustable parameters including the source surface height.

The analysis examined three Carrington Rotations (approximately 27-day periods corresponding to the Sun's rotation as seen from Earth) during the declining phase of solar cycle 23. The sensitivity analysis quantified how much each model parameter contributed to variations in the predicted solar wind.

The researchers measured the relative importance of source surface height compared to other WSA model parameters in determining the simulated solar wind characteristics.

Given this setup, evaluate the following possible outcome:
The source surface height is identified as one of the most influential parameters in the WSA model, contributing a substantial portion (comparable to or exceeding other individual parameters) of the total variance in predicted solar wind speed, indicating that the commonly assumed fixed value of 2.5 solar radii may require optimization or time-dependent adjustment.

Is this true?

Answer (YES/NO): NO